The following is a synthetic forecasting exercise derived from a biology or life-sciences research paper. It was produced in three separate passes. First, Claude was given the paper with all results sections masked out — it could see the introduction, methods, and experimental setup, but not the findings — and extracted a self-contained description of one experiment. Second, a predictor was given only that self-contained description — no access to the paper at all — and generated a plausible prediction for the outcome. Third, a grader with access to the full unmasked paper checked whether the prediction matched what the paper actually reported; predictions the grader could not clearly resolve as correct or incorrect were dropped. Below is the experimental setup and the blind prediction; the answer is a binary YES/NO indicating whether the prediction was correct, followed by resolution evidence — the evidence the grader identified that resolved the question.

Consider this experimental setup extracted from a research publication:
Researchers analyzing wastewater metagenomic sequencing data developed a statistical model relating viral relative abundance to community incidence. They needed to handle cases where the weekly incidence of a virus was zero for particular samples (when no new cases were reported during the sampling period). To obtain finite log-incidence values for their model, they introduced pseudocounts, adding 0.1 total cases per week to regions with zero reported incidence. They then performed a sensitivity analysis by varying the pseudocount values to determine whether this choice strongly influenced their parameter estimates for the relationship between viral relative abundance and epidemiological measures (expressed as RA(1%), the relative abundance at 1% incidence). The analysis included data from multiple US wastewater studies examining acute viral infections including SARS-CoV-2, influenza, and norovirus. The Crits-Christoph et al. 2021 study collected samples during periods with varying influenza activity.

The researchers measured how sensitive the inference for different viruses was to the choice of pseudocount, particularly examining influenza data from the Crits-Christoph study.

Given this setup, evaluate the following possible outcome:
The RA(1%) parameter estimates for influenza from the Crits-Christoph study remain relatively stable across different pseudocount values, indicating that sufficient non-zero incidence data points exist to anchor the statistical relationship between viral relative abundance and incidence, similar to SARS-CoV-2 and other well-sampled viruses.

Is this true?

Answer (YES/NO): NO